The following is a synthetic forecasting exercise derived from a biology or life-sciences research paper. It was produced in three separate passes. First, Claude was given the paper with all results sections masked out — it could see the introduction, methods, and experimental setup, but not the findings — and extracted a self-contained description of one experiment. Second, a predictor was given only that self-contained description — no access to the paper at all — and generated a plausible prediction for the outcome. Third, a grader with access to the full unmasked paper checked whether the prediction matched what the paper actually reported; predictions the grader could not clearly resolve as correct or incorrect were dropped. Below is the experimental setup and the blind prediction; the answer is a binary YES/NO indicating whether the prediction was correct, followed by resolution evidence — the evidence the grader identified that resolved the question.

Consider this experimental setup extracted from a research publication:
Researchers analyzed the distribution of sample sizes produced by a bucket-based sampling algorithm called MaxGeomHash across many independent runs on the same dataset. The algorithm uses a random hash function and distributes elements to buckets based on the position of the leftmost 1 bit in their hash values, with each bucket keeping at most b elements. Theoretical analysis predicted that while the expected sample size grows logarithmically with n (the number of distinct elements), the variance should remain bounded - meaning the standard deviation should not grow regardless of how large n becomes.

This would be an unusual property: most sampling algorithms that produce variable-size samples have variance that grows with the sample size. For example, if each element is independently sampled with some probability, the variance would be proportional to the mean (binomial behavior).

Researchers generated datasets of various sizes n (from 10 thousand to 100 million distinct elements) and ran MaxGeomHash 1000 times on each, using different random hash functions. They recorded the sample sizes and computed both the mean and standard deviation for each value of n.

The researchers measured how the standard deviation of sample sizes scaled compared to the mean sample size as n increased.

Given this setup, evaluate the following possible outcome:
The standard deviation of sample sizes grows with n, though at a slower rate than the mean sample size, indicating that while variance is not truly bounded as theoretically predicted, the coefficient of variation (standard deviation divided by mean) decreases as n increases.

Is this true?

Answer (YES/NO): NO